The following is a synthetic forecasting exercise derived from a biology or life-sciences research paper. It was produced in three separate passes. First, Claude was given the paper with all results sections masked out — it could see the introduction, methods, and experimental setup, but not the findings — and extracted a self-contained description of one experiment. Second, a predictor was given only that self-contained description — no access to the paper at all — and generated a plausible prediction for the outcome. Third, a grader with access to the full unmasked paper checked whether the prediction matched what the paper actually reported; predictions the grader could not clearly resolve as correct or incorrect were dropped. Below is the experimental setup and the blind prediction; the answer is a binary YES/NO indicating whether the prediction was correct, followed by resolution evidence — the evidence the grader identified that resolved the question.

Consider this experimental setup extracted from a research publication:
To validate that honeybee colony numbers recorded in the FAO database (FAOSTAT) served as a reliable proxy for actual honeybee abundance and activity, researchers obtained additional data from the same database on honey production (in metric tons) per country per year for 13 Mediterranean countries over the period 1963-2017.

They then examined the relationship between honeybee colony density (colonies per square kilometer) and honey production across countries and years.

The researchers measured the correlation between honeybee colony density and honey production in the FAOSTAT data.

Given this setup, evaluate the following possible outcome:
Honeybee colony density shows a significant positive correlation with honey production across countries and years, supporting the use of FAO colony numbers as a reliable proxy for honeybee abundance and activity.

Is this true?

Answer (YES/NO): YES